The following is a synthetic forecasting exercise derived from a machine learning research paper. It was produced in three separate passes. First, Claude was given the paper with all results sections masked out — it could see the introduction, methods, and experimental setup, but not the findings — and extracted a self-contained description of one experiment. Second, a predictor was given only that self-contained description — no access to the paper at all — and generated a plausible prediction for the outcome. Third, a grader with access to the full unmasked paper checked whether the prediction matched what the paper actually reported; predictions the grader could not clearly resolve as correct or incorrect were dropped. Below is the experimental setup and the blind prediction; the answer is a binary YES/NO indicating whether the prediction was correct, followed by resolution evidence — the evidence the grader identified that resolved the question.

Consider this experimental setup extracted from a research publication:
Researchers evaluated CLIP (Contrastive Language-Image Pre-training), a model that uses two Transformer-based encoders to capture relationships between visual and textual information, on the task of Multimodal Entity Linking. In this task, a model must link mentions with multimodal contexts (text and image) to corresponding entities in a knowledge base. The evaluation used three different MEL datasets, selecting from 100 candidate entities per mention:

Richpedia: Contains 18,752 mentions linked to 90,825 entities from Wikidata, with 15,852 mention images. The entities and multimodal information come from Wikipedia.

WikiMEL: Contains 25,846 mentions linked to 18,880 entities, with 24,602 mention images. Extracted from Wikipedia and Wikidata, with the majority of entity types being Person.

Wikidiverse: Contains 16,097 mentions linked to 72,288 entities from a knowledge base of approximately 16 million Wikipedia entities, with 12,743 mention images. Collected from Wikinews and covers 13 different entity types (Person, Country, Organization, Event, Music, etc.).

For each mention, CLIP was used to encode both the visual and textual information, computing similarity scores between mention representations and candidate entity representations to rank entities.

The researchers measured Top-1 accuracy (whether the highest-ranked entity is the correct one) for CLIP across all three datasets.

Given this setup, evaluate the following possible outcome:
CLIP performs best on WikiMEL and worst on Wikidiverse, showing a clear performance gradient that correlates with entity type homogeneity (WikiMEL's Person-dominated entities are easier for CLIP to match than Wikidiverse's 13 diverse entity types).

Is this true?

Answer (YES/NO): NO